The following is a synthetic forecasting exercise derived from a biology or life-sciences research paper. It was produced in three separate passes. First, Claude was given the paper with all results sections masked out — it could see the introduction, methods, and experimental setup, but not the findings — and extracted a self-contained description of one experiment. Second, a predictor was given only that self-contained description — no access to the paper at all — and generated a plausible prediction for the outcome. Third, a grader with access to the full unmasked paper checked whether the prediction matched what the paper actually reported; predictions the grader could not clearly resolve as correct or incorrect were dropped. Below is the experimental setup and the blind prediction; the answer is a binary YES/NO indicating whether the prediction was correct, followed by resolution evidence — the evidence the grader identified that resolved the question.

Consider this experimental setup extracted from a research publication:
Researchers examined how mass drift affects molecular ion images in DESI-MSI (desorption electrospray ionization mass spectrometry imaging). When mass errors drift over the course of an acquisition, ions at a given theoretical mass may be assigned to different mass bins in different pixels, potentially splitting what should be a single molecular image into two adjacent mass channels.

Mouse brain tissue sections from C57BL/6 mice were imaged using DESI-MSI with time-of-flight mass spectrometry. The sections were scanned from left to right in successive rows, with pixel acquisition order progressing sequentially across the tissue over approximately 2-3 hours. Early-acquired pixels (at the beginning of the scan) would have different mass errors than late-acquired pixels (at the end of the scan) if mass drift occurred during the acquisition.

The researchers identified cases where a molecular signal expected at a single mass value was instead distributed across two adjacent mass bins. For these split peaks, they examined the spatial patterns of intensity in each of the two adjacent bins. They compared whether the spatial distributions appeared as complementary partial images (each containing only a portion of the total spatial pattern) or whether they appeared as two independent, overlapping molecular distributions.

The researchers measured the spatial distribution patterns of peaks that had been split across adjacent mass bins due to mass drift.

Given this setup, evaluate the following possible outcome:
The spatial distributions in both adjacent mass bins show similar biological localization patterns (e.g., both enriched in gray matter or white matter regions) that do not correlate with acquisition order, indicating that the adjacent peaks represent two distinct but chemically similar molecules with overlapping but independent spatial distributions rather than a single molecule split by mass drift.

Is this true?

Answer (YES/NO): NO